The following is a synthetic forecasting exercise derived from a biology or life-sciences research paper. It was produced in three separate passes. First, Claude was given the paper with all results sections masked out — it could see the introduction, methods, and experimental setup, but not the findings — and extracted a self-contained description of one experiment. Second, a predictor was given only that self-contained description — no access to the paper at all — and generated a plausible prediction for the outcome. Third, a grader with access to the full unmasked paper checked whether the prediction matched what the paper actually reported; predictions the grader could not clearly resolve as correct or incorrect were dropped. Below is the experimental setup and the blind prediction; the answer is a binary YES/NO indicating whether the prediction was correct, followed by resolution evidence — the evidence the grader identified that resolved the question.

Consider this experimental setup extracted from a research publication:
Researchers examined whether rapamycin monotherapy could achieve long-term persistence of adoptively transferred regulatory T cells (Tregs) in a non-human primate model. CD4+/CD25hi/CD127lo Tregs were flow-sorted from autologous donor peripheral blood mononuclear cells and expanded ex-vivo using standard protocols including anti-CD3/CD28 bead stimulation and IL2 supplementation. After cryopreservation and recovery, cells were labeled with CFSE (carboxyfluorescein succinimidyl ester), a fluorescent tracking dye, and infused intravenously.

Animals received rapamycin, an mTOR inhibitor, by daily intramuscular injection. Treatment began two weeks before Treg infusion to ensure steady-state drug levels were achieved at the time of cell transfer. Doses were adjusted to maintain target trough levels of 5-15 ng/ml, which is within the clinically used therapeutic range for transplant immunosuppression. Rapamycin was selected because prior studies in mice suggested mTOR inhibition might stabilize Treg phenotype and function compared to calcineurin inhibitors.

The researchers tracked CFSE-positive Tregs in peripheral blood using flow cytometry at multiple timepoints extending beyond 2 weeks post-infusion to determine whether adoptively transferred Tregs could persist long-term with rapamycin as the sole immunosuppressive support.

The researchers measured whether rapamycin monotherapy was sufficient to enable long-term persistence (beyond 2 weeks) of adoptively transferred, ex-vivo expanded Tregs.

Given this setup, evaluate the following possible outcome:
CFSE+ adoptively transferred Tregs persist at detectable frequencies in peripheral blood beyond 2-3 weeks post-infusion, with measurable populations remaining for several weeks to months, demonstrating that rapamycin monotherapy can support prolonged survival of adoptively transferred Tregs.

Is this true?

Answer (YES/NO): NO